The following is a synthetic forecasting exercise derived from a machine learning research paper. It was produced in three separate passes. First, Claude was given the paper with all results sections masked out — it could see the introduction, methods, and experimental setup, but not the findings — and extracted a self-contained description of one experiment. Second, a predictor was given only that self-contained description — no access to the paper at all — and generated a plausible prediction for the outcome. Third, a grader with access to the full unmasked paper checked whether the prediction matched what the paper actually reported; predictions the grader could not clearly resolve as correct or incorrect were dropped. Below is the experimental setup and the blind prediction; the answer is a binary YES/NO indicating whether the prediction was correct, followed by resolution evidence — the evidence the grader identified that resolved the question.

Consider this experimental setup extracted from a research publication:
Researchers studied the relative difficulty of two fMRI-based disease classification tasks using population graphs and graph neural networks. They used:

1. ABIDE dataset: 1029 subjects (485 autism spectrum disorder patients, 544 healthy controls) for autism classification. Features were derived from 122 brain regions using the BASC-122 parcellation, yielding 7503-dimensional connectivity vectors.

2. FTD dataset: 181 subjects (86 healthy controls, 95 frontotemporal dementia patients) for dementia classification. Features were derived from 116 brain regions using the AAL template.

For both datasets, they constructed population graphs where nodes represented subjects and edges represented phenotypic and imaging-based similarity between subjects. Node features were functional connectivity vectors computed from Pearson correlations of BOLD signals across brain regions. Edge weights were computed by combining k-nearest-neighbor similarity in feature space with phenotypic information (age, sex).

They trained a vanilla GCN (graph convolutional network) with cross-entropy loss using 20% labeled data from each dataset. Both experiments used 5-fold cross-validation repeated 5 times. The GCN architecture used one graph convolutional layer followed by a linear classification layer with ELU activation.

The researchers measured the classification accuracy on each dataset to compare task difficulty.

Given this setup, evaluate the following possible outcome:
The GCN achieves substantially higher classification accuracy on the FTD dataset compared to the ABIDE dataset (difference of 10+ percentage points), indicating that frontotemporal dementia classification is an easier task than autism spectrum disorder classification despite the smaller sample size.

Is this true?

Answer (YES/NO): NO